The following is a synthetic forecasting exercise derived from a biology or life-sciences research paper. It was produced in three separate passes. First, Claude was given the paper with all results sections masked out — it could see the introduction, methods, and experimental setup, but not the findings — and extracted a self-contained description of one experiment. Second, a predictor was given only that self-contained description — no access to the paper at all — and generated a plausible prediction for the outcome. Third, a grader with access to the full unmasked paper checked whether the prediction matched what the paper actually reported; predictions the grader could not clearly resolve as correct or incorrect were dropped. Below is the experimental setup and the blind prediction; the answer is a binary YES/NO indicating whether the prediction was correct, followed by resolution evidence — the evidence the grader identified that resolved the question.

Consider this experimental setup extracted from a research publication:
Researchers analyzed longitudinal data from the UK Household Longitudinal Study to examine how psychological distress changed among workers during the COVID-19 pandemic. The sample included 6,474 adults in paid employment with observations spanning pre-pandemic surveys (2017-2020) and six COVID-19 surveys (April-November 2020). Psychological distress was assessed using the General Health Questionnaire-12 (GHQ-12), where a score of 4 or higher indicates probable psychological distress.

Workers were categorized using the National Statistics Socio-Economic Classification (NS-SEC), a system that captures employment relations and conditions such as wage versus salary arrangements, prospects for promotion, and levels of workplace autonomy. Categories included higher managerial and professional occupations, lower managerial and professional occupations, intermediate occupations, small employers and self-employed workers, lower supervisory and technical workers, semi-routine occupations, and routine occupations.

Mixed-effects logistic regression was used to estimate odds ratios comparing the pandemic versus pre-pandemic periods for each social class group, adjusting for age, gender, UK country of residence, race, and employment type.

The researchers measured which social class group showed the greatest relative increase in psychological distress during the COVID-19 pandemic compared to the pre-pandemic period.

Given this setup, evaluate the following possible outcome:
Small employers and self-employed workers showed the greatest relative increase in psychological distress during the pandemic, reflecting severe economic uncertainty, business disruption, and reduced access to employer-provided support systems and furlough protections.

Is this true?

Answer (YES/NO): YES